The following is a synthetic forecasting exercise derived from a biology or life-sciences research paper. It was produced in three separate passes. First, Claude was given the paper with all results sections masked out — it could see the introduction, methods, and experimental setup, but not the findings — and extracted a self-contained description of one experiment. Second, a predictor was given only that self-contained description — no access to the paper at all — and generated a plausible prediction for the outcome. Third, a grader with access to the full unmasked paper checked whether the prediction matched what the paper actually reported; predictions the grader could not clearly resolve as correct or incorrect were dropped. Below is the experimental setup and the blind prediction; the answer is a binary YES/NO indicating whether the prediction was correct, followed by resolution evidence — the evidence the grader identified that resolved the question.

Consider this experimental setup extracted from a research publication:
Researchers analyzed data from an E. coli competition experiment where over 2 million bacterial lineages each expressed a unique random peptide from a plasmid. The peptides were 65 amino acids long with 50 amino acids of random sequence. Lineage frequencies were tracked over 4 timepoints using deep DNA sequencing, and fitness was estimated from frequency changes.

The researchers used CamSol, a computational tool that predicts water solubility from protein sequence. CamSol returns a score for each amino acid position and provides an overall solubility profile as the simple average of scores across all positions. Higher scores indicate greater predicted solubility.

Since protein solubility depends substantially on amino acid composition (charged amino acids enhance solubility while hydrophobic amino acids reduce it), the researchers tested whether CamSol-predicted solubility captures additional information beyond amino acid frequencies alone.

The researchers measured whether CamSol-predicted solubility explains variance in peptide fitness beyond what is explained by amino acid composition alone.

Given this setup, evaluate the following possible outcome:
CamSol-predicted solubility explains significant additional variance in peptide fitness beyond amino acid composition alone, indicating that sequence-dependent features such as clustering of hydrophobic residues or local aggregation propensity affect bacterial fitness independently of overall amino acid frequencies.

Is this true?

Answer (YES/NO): NO